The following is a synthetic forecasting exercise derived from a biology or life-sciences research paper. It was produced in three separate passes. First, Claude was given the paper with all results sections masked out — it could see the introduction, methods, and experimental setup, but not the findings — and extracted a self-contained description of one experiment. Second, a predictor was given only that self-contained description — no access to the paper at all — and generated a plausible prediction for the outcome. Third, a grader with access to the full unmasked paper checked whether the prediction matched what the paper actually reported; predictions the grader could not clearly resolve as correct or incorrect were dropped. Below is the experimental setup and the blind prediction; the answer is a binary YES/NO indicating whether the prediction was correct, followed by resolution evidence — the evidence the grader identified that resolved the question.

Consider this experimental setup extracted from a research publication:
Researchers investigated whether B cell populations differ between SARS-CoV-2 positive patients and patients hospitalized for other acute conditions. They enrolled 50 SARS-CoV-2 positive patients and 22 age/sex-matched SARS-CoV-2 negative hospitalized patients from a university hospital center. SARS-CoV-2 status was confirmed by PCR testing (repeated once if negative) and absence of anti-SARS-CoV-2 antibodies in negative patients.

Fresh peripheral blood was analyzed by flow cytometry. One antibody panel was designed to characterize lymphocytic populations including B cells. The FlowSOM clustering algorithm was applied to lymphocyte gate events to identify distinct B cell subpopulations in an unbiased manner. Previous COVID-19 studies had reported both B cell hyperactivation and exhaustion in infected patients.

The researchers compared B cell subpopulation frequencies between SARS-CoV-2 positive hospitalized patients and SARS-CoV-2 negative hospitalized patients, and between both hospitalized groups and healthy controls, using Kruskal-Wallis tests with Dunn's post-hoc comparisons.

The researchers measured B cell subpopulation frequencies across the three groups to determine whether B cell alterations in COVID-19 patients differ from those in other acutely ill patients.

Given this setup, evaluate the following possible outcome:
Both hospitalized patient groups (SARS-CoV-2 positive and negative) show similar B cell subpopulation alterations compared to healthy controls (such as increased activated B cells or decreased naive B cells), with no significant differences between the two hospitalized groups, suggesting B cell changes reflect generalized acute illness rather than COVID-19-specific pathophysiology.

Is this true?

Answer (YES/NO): NO